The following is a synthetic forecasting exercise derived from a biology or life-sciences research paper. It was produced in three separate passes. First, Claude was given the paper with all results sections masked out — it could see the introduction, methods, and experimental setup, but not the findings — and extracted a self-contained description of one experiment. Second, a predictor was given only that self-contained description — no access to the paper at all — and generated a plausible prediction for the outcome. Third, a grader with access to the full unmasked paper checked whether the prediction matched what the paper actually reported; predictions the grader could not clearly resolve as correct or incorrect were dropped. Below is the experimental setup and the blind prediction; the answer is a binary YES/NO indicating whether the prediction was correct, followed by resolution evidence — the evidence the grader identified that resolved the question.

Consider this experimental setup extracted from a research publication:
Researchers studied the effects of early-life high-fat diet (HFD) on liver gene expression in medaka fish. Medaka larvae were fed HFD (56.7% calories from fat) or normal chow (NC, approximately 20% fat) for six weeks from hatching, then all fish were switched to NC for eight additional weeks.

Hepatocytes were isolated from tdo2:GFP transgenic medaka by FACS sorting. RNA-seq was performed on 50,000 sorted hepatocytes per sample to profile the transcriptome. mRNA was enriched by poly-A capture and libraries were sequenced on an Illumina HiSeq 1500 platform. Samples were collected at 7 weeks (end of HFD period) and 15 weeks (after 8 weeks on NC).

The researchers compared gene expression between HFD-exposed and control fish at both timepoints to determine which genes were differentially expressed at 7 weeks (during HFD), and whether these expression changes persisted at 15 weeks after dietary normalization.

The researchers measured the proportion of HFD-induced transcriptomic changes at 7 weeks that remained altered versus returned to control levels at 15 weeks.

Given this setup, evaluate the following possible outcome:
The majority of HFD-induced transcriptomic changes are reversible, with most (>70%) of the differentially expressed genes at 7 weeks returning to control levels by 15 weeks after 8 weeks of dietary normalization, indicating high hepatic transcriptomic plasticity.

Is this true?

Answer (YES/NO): YES